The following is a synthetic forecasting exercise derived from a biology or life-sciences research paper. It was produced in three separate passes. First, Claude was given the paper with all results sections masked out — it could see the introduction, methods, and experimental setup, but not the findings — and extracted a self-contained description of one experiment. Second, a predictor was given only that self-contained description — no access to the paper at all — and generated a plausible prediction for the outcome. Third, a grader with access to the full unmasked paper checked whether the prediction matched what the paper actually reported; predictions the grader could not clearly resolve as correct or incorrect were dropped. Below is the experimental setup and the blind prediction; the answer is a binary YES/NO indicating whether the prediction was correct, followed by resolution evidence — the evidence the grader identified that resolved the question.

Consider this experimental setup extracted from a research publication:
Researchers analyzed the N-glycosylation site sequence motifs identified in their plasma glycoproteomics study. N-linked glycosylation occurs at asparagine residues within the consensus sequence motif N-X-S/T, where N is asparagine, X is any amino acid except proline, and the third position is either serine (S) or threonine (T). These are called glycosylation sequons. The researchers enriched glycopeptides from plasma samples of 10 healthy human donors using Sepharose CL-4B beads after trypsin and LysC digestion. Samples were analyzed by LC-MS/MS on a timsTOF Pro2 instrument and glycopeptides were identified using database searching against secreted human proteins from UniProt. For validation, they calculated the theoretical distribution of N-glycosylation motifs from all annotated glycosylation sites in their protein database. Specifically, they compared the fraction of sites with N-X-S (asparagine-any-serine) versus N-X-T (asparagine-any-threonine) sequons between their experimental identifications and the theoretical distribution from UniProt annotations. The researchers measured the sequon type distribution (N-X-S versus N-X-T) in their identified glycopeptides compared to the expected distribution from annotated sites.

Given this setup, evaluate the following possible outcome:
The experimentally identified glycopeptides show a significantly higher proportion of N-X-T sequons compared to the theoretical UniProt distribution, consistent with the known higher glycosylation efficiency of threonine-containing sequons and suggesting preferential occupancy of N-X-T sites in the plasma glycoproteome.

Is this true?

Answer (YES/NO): NO